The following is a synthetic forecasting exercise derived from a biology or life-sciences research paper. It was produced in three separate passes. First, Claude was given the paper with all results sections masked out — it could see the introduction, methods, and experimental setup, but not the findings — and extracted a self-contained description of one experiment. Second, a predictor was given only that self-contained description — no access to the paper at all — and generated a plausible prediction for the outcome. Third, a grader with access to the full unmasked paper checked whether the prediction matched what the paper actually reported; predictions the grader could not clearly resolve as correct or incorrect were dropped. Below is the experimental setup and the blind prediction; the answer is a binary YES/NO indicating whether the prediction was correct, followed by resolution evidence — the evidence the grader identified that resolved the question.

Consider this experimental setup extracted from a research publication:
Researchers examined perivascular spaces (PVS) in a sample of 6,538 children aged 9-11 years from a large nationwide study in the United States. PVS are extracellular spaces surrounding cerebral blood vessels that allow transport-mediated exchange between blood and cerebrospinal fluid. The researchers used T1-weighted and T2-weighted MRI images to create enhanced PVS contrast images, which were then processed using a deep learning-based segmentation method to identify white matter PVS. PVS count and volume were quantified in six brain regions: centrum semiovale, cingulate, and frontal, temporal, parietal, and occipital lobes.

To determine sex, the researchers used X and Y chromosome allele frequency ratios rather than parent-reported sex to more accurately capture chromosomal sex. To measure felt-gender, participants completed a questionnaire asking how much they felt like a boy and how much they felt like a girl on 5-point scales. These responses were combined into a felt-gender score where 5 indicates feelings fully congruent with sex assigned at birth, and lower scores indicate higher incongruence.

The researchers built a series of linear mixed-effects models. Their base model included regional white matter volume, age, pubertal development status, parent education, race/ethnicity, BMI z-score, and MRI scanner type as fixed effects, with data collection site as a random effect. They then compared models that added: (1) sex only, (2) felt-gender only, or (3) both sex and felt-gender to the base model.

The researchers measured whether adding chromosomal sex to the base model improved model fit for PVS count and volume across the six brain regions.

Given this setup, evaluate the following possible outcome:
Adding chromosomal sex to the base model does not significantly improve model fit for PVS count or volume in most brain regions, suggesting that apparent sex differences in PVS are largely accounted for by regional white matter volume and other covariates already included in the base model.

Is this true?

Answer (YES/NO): NO